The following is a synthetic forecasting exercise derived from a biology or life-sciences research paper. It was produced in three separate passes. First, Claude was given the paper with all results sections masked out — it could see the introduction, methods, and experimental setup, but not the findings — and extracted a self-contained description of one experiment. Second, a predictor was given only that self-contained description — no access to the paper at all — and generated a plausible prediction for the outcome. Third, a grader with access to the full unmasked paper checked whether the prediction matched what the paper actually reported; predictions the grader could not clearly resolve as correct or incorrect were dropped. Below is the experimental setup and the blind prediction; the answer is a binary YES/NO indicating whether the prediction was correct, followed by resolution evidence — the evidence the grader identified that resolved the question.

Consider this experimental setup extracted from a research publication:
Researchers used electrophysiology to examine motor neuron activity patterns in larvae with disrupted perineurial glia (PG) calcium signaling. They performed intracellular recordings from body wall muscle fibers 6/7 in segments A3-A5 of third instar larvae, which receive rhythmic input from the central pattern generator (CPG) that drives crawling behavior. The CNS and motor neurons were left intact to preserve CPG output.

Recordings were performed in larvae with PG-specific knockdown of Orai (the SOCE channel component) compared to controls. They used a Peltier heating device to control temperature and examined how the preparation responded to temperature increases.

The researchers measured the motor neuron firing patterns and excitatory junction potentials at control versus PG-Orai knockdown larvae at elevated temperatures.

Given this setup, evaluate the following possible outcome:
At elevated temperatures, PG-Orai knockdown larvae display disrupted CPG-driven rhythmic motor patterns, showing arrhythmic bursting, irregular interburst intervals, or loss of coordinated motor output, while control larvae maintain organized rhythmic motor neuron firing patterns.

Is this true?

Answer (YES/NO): YES